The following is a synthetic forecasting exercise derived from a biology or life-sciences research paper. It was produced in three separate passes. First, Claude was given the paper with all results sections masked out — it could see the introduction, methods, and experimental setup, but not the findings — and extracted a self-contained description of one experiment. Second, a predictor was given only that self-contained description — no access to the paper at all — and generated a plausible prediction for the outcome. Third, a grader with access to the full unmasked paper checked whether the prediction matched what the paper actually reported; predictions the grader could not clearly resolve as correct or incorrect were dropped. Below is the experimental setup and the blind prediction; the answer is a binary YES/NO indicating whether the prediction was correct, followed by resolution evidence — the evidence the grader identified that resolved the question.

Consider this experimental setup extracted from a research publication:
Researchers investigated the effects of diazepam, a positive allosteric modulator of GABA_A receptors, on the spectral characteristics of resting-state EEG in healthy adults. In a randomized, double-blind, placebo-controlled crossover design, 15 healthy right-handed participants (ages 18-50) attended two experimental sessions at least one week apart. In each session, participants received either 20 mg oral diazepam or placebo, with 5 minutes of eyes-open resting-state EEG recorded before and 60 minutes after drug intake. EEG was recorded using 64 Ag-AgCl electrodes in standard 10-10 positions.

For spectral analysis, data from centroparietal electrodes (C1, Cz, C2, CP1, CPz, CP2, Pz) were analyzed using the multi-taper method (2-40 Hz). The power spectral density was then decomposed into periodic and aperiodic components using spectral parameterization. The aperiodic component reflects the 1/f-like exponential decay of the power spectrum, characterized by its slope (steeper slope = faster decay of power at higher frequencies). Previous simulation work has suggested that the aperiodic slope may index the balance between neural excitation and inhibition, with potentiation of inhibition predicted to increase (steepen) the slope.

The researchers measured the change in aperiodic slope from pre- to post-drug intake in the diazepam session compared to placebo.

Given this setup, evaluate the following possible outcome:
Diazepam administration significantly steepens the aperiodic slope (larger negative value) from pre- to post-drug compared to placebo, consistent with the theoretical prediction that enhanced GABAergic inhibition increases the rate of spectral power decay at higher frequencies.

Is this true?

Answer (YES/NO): NO